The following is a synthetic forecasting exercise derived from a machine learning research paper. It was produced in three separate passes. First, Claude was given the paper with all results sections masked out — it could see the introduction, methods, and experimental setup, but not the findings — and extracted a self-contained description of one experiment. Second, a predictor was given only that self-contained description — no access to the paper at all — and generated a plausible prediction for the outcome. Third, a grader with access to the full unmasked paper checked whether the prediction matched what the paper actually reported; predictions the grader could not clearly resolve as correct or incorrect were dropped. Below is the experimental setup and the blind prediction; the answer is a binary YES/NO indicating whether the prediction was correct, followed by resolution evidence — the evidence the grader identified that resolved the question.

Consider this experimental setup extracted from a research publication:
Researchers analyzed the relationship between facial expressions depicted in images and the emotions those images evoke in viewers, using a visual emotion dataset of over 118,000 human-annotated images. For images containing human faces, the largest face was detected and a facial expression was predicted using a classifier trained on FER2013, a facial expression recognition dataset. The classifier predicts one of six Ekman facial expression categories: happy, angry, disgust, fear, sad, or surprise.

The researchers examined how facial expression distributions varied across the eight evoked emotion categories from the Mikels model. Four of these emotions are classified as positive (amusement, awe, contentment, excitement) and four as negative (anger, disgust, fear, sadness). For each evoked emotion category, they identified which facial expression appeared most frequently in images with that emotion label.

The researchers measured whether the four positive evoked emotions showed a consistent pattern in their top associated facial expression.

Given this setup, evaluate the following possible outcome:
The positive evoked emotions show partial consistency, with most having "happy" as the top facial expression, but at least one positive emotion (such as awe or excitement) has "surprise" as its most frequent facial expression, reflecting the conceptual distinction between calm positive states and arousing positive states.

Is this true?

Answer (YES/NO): NO